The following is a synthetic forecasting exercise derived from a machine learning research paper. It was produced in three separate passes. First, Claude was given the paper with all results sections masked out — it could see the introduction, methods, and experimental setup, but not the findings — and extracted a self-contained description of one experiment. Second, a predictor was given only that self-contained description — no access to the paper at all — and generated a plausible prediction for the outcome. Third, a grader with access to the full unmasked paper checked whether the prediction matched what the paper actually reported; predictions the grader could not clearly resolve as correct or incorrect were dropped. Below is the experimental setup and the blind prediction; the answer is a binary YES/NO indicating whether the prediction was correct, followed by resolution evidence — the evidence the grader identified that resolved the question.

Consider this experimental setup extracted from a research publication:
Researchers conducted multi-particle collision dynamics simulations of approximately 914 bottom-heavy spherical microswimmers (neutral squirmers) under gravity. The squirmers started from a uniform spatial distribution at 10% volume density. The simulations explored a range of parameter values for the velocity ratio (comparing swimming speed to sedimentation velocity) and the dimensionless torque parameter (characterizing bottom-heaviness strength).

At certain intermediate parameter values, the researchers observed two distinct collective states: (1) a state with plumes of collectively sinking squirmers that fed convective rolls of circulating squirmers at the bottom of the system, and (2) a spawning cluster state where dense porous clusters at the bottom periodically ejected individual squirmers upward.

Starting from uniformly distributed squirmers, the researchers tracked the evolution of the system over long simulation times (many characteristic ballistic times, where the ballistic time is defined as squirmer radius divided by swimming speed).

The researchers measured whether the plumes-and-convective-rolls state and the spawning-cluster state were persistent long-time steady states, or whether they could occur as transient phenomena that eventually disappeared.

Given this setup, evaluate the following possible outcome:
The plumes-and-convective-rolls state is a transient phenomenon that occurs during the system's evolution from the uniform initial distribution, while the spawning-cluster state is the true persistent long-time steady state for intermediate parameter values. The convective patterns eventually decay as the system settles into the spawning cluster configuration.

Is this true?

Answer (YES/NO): NO